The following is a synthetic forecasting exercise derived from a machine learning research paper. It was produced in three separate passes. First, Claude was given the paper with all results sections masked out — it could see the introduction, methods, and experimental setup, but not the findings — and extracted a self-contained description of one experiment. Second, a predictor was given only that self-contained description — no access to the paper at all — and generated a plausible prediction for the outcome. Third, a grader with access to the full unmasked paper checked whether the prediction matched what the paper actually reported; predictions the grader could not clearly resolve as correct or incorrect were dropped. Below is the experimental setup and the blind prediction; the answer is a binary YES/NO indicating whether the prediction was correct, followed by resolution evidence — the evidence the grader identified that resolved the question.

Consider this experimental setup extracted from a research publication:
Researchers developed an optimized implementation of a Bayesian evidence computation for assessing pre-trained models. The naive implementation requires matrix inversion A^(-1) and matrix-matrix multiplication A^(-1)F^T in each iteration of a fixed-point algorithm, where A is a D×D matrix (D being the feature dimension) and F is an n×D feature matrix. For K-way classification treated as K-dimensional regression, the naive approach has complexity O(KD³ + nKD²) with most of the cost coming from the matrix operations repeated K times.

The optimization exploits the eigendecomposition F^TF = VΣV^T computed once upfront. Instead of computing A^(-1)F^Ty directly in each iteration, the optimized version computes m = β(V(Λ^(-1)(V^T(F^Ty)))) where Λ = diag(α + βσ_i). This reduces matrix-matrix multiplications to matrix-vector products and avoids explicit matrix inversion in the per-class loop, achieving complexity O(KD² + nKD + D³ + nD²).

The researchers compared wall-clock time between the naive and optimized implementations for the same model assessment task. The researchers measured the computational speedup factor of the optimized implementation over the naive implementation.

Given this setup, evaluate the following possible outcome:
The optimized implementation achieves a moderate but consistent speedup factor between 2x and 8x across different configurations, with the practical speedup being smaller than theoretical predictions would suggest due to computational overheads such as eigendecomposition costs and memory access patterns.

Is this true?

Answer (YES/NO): NO